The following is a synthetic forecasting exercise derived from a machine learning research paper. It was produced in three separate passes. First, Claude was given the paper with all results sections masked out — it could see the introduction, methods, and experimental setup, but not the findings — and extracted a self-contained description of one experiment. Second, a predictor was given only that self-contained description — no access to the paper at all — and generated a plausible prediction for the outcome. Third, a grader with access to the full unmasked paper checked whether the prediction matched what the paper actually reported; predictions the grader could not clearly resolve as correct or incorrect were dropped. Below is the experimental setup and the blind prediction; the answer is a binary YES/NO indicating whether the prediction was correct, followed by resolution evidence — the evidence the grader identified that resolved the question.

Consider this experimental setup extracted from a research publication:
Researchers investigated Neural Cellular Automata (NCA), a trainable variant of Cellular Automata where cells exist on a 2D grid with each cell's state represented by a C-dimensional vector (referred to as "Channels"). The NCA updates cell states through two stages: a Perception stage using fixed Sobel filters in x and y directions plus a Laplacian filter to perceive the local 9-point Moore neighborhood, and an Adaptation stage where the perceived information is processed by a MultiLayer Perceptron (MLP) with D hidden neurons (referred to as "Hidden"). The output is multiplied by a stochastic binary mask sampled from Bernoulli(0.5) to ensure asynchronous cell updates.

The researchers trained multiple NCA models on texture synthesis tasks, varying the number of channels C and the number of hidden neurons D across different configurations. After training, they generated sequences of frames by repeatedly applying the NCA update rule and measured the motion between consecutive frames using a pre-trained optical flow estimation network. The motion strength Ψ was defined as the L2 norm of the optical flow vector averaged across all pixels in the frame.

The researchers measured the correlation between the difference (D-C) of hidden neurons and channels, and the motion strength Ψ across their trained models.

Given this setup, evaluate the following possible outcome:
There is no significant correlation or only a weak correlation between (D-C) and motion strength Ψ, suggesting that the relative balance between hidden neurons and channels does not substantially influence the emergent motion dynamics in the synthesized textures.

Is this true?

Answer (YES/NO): NO